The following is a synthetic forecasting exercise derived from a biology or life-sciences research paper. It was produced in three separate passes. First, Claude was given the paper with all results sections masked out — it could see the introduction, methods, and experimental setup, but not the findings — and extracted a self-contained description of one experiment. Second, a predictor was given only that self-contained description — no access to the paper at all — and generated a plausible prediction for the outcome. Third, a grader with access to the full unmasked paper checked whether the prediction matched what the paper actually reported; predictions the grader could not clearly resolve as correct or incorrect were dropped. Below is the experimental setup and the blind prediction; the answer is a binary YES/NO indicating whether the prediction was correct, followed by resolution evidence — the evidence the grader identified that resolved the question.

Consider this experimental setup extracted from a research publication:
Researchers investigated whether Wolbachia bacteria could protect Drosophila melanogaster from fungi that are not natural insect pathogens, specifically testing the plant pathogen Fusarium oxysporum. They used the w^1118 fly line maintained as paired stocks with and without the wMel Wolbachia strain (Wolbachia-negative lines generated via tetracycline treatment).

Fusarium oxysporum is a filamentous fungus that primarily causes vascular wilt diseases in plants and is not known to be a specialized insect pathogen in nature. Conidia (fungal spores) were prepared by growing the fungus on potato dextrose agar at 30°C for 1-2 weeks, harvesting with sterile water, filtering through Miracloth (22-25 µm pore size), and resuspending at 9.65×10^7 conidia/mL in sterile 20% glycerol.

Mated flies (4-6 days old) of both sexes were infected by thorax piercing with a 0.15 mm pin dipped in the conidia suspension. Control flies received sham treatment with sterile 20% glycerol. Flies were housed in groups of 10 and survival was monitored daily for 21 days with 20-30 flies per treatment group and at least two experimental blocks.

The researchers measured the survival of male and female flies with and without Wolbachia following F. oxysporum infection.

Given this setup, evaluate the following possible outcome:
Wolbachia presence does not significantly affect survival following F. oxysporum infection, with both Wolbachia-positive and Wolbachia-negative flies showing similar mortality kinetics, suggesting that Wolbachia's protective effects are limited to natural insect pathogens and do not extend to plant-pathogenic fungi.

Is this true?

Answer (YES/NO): NO